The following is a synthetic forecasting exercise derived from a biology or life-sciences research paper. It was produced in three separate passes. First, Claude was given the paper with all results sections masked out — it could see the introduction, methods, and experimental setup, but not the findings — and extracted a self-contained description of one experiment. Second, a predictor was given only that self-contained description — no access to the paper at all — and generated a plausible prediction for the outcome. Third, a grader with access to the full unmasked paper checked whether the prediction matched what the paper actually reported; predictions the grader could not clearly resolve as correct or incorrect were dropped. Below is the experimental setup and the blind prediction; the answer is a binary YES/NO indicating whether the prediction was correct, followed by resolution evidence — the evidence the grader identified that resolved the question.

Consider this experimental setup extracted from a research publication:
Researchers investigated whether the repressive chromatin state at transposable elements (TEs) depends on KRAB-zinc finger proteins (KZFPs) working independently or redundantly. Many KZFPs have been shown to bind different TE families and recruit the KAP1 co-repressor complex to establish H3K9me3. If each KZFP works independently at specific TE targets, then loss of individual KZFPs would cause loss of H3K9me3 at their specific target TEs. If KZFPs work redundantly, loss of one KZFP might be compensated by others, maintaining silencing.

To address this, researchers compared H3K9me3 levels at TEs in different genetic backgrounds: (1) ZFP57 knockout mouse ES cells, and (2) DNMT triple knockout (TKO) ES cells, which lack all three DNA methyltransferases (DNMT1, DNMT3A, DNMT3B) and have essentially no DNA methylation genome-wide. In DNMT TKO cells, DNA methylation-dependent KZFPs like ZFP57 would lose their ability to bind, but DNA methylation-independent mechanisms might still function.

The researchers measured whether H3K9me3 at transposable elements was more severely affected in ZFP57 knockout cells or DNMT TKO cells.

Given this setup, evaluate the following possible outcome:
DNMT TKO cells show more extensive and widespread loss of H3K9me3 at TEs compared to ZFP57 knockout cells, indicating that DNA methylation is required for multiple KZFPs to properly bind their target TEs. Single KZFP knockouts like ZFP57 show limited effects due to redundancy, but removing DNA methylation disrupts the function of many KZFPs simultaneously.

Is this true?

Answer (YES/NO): NO